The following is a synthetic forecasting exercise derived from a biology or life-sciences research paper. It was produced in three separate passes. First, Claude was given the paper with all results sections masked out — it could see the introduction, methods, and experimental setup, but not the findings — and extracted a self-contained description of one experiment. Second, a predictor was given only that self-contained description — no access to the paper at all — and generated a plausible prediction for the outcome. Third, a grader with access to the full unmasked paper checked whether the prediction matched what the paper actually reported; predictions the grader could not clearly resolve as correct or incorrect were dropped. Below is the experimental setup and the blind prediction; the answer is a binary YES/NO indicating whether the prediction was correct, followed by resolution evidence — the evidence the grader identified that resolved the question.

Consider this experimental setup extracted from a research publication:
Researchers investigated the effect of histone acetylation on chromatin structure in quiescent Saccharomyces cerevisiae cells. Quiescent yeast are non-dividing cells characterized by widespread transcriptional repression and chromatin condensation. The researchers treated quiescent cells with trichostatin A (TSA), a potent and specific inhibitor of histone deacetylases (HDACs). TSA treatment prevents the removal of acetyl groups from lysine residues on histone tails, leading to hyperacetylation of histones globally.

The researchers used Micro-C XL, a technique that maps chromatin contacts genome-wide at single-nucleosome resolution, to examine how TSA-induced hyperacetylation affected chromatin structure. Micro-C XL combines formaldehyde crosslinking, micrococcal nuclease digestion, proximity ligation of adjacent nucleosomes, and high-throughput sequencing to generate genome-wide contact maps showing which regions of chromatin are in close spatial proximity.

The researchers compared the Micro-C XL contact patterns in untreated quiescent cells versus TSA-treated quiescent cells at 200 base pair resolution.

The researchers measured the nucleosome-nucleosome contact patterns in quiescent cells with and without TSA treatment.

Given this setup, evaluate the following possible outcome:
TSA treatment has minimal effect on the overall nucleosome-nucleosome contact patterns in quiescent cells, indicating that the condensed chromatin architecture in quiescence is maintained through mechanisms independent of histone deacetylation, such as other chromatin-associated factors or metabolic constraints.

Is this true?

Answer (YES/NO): NO